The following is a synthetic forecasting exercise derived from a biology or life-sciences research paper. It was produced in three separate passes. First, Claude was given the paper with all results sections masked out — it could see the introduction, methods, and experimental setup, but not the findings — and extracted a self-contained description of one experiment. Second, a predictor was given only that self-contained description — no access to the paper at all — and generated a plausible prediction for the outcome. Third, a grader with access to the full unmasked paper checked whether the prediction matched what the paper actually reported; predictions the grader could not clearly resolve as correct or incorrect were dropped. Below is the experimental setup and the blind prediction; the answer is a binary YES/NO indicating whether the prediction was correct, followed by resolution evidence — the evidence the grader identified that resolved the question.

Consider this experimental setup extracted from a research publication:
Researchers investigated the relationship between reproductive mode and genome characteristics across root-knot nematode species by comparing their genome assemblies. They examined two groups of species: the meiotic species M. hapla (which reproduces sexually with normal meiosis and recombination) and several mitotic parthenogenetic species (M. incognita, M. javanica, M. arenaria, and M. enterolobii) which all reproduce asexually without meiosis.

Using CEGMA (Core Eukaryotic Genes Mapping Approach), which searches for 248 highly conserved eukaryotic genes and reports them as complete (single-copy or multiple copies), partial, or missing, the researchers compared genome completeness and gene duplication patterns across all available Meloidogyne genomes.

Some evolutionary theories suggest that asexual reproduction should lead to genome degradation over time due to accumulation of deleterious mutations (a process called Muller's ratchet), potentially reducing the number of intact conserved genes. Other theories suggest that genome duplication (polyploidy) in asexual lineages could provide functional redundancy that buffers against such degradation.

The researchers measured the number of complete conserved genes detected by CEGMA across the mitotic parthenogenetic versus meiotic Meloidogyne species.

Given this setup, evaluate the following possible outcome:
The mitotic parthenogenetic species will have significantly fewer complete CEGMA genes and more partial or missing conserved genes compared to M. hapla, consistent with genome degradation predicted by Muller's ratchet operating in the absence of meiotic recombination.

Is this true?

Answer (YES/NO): NO